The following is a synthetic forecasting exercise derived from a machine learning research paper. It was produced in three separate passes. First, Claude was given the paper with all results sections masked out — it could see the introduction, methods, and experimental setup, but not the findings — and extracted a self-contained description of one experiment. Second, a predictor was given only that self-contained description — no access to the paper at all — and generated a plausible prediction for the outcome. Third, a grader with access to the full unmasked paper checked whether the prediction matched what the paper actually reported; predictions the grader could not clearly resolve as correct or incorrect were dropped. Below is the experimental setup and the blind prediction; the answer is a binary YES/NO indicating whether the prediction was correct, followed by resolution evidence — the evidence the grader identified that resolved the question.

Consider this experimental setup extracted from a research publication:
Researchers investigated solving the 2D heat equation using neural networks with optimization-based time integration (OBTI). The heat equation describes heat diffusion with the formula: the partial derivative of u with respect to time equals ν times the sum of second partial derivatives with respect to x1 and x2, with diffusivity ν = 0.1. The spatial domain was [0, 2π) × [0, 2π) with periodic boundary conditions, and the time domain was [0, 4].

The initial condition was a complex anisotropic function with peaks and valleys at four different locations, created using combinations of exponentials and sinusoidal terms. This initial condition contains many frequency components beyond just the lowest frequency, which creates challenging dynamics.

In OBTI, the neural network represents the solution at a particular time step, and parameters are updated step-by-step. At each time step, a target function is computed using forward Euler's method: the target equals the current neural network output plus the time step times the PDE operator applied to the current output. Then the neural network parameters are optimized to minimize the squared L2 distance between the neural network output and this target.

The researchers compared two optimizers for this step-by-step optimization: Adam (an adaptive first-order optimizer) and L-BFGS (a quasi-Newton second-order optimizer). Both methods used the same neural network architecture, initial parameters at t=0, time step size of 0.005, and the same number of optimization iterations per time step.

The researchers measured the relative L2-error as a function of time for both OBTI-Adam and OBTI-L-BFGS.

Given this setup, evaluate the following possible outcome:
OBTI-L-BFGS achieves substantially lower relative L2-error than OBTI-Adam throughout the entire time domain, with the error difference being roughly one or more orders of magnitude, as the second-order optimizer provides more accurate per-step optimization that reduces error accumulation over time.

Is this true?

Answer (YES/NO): NO